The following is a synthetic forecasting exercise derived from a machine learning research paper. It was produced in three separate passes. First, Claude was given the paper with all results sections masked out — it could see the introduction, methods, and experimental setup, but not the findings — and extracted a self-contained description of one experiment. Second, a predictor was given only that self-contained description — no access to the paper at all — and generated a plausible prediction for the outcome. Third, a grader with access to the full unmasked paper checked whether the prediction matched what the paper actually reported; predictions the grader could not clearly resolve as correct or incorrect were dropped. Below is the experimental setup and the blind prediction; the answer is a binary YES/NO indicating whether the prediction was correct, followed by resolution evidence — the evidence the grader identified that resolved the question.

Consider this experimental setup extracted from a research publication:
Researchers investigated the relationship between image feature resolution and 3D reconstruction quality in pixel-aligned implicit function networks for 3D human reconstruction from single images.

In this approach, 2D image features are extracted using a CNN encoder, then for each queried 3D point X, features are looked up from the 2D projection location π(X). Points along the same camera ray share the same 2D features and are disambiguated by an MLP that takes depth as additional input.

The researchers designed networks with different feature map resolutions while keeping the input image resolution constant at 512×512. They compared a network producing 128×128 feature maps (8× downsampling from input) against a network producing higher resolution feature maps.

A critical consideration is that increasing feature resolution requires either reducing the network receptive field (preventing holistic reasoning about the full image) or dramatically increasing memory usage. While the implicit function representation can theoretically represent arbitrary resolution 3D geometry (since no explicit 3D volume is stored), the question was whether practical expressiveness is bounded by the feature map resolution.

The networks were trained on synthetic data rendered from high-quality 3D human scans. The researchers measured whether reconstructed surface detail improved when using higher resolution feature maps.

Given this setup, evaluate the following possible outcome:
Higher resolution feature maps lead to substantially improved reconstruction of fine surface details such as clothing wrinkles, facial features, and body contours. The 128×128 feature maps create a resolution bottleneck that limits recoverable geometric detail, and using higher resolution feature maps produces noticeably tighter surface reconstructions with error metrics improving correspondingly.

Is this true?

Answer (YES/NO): YES